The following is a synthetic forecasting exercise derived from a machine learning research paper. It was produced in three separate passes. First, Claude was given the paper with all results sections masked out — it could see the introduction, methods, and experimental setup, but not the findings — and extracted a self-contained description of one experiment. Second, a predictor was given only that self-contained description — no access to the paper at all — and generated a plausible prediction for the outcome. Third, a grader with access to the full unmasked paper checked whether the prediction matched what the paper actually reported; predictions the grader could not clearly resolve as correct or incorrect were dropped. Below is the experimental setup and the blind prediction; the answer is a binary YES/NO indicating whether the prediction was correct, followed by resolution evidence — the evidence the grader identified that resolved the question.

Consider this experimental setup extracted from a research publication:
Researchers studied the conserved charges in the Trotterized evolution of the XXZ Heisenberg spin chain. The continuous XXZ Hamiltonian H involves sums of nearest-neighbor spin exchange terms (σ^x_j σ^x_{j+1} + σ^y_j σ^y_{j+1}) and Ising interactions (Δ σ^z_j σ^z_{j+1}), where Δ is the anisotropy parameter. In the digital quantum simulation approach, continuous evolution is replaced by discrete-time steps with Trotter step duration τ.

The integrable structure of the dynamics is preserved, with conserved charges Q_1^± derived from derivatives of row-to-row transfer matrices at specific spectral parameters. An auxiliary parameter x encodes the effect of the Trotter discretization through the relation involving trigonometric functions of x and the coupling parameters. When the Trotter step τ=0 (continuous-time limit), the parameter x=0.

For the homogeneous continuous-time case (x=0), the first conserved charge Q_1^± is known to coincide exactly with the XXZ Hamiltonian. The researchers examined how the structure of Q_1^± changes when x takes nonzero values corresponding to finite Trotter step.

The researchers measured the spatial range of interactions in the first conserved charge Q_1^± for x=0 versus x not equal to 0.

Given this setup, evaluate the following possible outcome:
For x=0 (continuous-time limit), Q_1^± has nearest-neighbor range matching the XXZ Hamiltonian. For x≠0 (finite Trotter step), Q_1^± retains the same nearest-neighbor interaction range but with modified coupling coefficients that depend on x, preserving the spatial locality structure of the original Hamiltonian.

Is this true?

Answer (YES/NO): NO